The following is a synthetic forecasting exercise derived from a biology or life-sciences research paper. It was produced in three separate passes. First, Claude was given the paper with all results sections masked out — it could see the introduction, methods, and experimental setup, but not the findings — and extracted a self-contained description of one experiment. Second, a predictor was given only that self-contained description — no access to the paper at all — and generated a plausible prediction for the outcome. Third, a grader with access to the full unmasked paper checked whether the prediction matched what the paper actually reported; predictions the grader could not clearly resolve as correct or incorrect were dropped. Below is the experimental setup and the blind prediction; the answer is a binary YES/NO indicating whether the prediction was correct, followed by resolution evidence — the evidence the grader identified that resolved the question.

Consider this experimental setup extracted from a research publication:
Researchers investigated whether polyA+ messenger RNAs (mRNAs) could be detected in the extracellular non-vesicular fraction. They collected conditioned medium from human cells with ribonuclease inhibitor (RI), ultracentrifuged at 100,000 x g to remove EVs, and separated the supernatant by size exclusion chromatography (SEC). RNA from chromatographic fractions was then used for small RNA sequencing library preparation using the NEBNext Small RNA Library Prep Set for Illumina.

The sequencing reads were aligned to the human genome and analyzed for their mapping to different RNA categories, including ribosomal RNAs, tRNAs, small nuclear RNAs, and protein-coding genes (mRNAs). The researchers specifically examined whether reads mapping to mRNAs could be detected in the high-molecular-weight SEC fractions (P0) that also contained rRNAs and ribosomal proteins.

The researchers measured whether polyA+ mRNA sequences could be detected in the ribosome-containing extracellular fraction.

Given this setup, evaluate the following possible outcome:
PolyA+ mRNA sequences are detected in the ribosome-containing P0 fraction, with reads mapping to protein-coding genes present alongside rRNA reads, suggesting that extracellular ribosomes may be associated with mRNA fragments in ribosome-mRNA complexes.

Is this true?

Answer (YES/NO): YES